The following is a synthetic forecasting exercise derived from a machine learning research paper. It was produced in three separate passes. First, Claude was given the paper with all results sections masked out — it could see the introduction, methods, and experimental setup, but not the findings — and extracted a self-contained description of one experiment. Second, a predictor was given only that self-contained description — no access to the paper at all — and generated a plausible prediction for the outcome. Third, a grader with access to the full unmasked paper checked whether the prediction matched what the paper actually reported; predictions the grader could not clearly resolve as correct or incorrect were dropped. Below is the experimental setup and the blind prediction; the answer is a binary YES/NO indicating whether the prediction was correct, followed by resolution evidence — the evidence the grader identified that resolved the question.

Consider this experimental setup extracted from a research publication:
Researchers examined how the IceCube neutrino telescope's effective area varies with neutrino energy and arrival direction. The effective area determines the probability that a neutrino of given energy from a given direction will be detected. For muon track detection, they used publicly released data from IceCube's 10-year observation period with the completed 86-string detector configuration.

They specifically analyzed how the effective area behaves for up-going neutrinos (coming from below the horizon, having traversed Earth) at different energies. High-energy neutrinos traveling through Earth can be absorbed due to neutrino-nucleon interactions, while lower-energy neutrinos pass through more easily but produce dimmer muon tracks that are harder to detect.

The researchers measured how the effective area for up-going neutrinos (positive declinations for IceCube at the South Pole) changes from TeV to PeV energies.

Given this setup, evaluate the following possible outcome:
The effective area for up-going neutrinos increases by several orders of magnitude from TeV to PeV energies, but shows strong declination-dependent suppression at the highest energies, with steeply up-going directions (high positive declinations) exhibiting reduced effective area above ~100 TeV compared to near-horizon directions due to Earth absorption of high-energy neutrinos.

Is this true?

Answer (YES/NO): NO